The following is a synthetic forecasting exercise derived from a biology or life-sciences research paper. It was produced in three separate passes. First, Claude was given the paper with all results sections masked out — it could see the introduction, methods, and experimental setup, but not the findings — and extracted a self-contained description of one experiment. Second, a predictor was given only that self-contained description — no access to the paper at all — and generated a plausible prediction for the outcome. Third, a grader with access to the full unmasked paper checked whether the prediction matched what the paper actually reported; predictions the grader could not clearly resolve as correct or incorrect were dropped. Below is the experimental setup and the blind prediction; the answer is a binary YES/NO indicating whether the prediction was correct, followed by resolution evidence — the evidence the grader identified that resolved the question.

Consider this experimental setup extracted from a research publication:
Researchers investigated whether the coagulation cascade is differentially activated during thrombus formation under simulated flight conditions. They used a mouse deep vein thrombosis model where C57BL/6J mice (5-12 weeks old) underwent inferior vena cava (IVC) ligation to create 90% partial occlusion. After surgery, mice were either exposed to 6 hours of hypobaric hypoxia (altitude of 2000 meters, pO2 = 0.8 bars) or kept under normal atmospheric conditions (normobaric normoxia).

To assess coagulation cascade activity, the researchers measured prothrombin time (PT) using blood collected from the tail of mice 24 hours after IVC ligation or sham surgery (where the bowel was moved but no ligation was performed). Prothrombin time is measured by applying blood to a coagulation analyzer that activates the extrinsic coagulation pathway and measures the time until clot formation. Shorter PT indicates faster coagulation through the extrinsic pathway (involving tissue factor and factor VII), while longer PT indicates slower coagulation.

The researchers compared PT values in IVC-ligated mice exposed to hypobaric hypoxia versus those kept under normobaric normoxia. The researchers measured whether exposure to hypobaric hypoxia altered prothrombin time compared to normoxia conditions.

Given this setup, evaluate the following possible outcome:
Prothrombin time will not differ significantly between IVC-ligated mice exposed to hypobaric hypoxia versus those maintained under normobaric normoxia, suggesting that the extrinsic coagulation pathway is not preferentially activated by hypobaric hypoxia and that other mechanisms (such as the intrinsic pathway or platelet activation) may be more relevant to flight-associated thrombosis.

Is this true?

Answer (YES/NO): YES